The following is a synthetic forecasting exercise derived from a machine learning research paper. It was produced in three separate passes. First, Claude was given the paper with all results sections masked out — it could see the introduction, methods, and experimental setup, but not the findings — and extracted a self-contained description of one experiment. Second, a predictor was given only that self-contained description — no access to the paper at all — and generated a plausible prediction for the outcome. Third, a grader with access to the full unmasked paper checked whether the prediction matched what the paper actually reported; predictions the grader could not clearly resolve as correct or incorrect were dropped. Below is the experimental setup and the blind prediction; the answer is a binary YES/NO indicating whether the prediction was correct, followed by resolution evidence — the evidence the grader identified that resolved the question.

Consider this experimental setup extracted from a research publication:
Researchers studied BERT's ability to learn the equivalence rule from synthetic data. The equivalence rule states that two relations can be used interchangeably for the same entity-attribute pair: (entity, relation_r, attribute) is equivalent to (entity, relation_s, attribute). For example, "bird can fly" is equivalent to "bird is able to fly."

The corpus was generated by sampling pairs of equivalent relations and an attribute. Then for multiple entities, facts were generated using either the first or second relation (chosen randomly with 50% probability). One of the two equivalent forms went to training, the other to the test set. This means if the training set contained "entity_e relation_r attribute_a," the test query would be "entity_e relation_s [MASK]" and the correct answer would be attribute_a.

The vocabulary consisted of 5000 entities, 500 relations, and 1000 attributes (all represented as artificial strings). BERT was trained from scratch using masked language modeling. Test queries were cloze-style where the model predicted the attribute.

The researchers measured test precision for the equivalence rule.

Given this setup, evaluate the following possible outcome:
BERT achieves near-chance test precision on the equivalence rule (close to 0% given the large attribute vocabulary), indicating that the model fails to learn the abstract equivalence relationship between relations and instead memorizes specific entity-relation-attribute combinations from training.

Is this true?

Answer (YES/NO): NO